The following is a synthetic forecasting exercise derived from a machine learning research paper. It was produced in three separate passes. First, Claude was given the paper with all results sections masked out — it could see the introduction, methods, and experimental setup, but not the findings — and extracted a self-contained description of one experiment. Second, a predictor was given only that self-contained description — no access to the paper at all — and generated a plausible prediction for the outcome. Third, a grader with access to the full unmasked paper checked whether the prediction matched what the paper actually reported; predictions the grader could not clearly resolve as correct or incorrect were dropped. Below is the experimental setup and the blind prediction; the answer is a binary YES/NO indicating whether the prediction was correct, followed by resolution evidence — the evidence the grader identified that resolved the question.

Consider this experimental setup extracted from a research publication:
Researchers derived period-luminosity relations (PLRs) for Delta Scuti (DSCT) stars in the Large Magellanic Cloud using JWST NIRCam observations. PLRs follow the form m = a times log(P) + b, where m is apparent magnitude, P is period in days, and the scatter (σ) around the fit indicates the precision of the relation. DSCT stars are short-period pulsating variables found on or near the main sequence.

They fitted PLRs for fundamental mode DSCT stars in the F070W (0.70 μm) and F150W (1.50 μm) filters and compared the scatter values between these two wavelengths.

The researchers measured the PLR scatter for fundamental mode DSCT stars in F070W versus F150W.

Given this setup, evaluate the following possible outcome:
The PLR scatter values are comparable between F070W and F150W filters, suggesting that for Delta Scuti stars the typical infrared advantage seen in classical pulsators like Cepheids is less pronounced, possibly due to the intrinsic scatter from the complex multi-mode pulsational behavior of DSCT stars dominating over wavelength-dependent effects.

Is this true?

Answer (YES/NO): NO